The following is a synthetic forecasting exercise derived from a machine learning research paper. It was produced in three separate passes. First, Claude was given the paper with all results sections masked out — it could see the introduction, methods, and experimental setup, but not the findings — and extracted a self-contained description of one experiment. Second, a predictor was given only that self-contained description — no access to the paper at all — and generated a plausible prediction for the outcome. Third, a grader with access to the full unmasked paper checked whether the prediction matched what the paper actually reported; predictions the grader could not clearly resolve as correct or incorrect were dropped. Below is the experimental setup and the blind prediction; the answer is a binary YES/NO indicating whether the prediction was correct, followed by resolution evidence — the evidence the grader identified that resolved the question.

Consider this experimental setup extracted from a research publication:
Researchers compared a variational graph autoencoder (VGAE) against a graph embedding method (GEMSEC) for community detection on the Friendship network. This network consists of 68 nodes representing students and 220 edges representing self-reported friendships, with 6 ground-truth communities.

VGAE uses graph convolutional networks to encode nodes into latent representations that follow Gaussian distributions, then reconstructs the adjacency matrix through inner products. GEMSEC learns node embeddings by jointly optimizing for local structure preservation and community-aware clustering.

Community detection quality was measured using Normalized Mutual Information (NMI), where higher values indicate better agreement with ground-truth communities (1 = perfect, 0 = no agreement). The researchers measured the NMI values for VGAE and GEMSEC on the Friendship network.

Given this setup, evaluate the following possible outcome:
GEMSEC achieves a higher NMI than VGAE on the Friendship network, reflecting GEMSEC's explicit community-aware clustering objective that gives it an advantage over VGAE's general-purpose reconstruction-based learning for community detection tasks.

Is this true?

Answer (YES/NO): YES